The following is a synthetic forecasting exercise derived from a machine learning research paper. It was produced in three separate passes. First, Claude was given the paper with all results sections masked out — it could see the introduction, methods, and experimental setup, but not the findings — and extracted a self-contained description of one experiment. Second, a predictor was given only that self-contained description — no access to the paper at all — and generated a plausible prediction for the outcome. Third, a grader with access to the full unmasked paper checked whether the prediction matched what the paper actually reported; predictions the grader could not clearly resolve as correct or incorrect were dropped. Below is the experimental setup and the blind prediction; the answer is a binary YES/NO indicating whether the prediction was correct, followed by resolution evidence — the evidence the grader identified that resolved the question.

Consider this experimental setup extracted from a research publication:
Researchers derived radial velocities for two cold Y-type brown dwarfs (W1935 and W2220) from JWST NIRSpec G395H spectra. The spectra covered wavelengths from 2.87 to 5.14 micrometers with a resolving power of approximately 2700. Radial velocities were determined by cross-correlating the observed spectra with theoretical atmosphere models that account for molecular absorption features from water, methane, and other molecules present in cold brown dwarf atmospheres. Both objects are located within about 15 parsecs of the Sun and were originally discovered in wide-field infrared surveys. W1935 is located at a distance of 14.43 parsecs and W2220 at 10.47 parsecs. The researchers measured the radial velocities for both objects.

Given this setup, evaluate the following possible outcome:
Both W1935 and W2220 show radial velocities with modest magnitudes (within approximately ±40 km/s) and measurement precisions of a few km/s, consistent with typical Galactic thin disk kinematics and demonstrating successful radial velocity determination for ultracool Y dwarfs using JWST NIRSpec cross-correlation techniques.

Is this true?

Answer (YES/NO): NO